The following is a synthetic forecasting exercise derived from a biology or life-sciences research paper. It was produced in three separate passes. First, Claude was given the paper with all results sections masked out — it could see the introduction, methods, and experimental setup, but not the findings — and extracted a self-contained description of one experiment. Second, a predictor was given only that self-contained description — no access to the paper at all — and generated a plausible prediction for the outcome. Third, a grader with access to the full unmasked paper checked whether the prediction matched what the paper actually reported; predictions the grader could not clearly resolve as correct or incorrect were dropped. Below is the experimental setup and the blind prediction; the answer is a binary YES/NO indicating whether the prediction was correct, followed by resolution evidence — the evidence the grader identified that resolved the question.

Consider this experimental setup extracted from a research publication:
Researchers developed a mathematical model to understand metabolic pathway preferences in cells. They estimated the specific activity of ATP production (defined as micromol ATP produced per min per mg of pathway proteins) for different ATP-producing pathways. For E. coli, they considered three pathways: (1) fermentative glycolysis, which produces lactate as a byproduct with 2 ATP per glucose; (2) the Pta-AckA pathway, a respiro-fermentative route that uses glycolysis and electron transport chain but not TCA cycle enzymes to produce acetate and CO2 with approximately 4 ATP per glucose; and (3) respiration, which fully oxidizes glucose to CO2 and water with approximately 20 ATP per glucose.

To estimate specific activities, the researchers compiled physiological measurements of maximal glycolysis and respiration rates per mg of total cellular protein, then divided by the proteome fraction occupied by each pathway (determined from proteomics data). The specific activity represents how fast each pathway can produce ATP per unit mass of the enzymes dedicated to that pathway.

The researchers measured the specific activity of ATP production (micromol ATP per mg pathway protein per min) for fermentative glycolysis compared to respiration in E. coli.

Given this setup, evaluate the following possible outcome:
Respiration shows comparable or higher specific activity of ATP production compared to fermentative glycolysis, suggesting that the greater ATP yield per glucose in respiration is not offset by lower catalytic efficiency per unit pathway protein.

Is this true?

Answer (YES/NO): YES